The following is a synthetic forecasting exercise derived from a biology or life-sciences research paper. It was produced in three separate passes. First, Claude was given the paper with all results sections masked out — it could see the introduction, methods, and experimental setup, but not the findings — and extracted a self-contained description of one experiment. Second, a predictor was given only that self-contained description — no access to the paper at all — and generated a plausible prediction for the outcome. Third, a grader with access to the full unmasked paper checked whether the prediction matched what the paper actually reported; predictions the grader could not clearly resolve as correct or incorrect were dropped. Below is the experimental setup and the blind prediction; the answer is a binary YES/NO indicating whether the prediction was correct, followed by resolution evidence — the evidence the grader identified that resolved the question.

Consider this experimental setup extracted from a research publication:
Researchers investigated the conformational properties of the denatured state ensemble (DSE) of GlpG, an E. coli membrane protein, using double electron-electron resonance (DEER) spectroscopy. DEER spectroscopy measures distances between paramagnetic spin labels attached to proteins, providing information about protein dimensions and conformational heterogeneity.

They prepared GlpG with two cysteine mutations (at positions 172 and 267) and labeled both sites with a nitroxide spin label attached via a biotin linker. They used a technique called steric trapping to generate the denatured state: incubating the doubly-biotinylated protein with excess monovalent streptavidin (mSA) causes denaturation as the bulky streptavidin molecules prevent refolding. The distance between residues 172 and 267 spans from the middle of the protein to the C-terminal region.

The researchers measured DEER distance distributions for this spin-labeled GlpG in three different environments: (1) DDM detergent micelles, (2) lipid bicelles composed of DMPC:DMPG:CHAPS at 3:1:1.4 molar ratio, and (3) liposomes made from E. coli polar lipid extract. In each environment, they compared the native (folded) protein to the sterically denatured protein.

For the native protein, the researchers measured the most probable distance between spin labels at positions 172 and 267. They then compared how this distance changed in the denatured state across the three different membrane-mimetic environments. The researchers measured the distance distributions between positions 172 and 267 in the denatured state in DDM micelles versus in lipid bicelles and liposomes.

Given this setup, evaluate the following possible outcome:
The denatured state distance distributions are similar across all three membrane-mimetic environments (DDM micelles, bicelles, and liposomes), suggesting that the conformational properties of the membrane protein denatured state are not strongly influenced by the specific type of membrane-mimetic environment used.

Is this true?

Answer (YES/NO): NO